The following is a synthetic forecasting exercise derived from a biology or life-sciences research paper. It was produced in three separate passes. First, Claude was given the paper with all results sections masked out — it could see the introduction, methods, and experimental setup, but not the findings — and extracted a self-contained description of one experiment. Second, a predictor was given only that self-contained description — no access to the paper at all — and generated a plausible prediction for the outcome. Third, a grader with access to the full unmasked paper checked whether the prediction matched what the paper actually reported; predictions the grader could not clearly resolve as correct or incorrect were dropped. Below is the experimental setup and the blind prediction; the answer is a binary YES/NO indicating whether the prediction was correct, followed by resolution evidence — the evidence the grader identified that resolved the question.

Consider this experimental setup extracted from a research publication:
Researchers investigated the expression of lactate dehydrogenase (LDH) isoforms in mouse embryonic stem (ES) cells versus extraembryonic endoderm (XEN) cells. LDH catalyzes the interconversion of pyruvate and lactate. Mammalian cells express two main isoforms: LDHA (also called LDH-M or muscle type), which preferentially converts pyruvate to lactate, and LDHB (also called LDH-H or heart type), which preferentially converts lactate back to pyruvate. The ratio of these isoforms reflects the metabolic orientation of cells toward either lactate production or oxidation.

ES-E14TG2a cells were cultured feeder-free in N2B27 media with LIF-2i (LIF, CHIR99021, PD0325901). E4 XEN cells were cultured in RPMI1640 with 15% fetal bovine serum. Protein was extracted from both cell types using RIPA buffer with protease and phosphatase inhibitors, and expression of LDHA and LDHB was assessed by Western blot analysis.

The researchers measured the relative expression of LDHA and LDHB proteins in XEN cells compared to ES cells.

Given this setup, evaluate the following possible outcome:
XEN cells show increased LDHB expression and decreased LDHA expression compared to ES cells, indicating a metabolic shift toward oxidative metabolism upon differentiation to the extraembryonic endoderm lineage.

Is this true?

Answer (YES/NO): NO